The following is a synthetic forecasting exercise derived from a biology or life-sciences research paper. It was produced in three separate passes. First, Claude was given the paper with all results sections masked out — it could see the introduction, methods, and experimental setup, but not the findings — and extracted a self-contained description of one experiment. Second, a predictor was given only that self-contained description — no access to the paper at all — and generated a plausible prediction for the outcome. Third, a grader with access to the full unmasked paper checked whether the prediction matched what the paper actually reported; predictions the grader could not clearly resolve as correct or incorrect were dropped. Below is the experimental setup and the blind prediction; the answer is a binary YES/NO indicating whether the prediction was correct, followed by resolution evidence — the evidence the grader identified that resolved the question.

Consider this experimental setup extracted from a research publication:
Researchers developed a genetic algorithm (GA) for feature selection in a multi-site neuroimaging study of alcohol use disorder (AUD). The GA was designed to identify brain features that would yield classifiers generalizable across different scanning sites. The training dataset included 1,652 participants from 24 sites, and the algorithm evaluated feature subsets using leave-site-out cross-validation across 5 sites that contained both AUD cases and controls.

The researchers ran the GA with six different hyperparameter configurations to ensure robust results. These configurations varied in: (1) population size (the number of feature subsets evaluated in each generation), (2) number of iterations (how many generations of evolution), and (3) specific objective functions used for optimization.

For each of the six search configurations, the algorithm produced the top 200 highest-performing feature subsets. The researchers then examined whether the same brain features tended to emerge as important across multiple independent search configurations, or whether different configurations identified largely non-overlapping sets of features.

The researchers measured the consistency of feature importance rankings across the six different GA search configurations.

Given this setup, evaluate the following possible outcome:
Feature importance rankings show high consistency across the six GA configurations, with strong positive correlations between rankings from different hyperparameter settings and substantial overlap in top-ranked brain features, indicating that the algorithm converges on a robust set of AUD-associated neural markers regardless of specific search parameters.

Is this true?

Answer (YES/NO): YES